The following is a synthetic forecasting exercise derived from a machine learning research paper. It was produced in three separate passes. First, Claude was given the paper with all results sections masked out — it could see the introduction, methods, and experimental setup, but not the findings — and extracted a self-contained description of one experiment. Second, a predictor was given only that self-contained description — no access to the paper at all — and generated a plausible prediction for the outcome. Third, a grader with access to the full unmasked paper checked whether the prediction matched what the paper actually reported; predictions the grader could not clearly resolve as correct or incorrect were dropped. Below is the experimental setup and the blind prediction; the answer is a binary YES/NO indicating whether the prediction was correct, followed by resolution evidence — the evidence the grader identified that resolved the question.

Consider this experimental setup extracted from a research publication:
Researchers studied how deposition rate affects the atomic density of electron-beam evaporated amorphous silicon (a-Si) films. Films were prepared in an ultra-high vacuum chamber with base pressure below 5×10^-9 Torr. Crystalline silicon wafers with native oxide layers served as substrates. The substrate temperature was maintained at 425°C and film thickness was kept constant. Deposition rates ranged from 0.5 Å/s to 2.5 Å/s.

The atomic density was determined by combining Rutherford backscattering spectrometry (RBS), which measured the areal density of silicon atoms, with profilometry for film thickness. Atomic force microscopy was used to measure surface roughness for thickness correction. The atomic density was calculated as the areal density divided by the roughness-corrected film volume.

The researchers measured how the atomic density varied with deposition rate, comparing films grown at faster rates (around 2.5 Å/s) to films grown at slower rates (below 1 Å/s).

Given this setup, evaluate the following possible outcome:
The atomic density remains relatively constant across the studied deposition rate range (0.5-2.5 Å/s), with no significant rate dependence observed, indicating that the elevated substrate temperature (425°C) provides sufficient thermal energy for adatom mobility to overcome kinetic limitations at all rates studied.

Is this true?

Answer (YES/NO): NO